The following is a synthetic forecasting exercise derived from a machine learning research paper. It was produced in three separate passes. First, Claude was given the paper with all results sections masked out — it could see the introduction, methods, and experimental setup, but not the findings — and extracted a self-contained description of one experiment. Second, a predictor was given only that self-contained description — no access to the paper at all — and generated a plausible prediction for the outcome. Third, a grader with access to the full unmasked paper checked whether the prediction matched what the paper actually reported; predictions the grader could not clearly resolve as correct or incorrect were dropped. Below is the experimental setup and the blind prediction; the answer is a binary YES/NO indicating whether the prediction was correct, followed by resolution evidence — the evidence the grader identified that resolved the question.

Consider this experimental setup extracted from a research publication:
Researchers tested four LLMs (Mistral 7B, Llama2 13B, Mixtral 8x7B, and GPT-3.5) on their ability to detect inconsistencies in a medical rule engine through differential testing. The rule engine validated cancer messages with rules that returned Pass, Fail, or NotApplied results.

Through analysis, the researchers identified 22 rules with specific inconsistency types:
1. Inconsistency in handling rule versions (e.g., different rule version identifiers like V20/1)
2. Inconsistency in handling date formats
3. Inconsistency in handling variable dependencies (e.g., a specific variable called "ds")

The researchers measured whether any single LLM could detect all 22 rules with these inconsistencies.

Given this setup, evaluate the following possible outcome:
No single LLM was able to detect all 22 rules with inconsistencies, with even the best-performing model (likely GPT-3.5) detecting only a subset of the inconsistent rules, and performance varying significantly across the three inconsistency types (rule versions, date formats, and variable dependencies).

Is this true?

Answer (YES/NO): YES